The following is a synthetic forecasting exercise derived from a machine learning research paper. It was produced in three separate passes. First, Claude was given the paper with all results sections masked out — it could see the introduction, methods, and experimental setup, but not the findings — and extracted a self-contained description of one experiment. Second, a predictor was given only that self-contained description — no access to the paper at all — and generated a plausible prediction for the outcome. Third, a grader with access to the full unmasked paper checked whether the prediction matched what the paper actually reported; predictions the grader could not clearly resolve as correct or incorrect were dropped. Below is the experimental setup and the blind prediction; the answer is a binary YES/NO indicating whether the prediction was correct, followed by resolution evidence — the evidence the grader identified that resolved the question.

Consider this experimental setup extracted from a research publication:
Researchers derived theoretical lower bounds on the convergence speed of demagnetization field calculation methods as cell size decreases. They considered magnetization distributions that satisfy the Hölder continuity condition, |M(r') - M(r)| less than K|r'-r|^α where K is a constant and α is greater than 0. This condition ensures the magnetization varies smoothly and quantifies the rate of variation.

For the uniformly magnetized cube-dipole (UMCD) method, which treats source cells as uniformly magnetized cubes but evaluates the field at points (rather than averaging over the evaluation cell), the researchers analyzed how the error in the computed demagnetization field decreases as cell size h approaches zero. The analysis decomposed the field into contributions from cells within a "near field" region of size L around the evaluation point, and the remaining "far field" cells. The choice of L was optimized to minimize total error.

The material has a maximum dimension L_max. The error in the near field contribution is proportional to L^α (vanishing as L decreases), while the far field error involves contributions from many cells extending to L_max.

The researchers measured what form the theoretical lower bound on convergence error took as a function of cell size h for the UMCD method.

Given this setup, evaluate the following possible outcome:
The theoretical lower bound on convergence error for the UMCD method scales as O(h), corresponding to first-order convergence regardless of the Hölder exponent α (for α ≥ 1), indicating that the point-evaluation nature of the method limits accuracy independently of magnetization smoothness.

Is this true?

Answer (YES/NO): NO